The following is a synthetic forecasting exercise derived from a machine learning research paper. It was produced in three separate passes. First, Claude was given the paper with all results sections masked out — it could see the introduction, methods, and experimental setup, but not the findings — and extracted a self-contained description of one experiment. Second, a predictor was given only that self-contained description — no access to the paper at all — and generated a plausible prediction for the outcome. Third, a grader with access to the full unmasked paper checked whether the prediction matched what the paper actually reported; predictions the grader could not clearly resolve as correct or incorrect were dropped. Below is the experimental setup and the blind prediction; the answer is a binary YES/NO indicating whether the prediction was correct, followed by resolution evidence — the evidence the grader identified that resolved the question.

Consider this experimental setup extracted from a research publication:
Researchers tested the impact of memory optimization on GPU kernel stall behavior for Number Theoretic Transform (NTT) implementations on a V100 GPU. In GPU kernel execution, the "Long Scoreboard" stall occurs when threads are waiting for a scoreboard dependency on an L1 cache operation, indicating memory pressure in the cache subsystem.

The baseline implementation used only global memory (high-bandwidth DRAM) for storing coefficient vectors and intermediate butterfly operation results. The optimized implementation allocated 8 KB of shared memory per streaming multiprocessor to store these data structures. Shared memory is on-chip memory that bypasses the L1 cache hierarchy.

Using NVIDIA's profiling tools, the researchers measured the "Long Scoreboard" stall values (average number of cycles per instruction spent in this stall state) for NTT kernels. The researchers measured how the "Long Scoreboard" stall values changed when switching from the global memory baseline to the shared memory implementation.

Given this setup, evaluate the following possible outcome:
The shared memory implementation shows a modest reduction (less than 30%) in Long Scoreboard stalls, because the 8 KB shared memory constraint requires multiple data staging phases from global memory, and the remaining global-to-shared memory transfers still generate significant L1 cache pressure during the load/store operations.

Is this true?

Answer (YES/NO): NO